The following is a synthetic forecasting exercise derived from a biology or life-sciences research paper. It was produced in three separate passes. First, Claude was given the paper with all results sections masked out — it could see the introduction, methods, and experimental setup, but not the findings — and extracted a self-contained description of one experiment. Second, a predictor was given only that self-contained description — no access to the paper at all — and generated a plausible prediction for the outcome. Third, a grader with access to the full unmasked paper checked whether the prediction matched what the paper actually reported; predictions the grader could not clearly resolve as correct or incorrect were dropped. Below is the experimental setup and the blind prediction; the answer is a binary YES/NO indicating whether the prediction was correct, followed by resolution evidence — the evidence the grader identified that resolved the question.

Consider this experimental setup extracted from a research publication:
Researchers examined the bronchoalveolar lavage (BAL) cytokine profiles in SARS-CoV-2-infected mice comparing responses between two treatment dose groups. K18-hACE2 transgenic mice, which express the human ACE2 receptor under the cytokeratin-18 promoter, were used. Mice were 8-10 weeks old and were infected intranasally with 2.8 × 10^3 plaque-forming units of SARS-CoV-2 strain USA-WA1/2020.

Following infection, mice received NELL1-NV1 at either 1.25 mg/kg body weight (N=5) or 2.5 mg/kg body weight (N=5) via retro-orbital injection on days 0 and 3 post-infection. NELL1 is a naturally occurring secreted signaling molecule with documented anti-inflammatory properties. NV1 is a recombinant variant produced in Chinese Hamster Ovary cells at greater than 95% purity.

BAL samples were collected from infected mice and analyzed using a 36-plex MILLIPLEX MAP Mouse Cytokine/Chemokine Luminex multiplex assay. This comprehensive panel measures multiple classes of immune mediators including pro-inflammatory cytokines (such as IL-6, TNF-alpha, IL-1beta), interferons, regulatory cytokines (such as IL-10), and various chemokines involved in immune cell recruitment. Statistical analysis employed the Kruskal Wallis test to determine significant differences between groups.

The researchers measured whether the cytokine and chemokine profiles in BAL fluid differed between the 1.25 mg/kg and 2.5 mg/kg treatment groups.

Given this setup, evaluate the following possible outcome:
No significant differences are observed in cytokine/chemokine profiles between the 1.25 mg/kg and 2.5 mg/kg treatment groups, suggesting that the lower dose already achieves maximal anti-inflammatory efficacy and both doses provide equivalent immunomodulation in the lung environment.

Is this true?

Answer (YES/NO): NO